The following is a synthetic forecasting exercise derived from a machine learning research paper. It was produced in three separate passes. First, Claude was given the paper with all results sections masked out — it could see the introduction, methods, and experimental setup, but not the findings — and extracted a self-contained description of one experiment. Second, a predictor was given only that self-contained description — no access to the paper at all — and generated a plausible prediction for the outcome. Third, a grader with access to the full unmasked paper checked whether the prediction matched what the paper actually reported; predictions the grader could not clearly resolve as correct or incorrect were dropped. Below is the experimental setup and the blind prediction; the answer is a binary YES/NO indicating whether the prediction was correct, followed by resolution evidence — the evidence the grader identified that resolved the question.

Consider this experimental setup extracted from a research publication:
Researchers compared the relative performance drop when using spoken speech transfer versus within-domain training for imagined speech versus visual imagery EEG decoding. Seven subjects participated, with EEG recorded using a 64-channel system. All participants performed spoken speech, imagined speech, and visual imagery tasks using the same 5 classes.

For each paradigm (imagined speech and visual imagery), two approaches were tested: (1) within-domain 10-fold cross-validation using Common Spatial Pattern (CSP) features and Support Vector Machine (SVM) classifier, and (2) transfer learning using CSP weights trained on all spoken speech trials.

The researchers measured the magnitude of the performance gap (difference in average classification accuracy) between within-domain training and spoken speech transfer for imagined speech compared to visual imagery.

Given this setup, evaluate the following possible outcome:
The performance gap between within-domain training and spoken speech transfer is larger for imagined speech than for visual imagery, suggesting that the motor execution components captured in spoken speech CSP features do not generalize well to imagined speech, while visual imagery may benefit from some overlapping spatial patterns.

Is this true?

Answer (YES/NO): NO